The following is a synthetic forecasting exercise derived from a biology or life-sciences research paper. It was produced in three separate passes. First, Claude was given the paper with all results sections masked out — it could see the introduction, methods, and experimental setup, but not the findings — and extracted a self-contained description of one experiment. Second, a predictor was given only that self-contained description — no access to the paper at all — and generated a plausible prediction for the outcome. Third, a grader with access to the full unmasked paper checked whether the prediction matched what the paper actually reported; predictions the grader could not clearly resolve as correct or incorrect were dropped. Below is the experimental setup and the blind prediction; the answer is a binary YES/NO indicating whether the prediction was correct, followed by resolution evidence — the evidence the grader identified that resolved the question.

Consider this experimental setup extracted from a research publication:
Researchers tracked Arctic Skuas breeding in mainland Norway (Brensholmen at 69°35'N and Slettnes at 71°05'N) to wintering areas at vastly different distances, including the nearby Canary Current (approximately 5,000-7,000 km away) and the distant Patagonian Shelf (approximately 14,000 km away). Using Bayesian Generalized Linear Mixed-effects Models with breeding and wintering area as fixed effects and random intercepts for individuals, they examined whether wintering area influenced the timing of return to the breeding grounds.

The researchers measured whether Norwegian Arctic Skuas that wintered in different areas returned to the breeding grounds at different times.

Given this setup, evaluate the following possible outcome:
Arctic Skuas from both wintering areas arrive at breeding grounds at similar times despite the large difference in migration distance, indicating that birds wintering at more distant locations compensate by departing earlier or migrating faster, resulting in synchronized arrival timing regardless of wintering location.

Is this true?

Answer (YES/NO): NO